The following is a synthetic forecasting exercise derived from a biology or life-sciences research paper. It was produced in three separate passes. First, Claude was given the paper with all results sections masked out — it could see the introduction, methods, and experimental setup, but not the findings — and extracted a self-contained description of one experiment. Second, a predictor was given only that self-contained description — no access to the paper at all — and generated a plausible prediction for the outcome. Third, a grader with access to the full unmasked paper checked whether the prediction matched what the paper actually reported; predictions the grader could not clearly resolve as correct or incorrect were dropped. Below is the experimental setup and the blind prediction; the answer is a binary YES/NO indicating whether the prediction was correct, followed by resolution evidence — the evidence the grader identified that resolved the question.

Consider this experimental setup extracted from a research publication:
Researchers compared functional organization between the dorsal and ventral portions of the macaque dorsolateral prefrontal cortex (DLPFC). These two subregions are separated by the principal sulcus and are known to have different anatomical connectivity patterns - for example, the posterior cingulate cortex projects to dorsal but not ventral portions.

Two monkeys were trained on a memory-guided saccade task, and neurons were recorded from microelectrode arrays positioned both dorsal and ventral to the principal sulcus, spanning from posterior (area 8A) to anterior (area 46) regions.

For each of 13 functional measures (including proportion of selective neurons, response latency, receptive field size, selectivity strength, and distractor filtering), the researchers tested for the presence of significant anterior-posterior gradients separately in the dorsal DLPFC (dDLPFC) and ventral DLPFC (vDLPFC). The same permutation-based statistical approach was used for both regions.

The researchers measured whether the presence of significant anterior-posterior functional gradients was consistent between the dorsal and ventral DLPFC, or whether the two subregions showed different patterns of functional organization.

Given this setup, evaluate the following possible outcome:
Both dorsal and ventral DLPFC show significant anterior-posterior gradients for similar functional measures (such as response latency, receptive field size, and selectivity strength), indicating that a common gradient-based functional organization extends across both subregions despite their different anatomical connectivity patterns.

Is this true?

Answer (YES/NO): NO